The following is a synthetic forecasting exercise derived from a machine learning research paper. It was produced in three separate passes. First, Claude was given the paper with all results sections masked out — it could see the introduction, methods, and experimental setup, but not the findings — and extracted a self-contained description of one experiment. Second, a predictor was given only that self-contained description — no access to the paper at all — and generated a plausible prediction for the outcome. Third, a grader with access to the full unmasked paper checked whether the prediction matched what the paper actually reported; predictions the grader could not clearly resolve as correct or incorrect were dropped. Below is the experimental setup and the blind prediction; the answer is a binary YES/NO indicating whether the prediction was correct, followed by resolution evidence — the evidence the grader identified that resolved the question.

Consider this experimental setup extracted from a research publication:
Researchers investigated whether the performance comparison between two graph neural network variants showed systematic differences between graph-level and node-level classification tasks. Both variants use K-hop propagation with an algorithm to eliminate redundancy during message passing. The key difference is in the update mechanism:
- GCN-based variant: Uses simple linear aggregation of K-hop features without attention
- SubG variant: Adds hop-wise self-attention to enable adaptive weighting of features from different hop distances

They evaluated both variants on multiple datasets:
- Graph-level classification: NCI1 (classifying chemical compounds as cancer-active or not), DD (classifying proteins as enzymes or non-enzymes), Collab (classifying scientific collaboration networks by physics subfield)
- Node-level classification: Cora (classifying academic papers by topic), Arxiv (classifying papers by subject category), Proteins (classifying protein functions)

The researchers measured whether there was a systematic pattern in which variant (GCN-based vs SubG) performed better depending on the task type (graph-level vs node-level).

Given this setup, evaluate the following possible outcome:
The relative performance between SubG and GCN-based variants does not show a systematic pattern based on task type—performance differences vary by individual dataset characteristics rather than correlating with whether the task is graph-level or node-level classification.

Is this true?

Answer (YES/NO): NO